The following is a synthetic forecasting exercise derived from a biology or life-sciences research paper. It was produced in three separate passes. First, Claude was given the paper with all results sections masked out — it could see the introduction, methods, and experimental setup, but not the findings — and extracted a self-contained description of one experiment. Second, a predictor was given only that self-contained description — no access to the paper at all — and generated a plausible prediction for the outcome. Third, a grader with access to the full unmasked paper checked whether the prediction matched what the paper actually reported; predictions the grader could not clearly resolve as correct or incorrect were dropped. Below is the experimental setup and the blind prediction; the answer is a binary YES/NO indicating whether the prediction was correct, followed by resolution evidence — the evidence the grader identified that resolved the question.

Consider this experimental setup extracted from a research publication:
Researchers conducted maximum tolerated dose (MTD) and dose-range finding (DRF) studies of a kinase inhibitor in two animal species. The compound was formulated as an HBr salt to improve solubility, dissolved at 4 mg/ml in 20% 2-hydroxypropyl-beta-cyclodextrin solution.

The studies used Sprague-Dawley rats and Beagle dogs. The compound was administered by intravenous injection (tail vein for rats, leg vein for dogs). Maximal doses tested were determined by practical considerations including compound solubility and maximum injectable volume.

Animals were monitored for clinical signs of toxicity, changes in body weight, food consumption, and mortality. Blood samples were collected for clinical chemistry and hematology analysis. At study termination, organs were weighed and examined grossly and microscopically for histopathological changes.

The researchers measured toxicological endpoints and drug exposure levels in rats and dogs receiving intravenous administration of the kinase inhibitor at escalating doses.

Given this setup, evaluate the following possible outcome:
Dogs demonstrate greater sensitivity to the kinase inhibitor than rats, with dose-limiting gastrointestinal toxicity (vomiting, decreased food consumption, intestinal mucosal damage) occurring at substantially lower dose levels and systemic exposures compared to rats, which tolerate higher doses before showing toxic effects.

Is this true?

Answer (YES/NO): NO